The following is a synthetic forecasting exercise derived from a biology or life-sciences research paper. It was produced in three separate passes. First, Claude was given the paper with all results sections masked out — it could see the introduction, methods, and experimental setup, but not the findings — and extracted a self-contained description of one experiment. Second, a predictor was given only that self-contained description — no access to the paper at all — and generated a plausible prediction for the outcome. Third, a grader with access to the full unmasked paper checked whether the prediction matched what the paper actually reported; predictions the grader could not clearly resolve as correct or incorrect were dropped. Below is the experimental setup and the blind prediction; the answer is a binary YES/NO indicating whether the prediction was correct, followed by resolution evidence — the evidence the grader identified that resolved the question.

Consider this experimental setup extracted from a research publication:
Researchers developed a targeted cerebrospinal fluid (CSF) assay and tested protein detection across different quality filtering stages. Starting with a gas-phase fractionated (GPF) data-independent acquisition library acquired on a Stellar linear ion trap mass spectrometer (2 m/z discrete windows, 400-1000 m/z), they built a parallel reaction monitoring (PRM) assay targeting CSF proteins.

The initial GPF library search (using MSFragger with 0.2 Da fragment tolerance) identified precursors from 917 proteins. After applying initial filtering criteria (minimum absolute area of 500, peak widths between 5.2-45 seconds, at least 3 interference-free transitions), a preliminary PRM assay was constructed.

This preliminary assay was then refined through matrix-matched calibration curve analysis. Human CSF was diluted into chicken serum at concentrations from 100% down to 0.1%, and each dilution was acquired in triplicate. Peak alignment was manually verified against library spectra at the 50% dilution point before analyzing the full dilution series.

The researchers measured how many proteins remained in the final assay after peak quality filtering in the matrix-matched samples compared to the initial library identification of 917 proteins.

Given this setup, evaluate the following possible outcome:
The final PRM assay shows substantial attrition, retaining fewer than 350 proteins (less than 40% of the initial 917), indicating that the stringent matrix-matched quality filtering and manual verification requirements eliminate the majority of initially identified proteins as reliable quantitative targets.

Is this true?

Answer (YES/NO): NO